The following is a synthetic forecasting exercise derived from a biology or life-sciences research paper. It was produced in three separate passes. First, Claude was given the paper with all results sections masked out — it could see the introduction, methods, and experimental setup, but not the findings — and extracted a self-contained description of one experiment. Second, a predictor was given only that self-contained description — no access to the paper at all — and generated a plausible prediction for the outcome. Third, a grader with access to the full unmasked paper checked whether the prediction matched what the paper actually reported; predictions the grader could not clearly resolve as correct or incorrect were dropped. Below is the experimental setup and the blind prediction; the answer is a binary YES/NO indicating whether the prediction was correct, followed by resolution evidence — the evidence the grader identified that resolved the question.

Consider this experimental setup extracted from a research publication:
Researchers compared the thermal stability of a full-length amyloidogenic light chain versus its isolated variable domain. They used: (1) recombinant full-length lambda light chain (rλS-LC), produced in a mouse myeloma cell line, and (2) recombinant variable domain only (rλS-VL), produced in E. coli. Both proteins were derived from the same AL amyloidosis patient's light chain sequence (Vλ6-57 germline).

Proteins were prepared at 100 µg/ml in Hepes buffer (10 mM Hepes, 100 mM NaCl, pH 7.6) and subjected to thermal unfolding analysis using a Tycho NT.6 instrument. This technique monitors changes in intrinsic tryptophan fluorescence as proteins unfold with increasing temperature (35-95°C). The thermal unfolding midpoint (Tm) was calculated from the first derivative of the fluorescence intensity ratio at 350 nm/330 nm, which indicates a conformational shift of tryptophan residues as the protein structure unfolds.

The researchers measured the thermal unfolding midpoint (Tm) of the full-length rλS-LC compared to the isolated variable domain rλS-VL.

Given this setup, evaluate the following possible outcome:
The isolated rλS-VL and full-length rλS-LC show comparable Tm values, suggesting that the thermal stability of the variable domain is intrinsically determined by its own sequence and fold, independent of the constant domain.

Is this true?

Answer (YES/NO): NO